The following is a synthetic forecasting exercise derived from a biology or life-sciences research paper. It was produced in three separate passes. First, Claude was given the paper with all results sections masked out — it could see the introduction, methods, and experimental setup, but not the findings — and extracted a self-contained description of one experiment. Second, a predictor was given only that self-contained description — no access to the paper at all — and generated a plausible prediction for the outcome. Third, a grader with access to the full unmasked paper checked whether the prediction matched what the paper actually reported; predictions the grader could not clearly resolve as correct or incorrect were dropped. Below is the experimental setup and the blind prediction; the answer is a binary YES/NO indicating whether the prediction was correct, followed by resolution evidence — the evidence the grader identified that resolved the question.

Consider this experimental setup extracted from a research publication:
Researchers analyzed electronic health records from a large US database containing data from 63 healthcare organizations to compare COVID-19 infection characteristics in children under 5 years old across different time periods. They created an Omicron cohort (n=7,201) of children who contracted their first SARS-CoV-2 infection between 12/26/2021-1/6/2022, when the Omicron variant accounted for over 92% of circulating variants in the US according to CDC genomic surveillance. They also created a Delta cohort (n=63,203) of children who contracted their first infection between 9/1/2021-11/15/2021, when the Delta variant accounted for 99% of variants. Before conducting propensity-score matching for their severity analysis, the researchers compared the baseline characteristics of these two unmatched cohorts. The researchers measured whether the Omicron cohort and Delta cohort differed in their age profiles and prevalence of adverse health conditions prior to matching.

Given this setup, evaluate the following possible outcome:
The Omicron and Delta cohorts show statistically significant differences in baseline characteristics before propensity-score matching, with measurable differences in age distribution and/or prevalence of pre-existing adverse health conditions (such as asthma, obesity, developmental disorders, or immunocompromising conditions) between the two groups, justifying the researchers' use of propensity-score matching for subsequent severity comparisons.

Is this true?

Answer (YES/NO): YES